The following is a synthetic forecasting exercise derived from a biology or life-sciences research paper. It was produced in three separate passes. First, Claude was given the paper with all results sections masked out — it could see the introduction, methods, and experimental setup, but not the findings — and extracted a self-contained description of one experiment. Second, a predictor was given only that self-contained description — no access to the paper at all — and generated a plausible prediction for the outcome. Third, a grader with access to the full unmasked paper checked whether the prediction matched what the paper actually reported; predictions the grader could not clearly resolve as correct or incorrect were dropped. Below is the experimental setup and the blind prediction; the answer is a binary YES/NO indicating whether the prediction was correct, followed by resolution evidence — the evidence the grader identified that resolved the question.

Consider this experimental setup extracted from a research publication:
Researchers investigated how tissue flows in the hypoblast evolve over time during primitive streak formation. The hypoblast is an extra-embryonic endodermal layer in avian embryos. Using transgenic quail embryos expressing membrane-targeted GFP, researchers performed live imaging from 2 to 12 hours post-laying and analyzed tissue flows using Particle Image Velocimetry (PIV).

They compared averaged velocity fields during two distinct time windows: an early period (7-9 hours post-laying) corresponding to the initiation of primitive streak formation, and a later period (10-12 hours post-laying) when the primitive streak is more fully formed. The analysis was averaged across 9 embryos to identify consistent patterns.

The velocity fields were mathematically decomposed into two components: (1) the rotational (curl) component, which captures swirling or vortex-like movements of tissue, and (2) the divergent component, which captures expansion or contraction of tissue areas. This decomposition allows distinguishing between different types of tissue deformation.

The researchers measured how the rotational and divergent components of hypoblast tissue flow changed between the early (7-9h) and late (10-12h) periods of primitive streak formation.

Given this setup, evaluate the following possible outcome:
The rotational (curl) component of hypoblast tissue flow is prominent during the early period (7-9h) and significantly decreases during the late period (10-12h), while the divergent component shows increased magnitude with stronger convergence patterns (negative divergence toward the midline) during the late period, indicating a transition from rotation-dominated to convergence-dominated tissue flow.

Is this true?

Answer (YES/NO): NO